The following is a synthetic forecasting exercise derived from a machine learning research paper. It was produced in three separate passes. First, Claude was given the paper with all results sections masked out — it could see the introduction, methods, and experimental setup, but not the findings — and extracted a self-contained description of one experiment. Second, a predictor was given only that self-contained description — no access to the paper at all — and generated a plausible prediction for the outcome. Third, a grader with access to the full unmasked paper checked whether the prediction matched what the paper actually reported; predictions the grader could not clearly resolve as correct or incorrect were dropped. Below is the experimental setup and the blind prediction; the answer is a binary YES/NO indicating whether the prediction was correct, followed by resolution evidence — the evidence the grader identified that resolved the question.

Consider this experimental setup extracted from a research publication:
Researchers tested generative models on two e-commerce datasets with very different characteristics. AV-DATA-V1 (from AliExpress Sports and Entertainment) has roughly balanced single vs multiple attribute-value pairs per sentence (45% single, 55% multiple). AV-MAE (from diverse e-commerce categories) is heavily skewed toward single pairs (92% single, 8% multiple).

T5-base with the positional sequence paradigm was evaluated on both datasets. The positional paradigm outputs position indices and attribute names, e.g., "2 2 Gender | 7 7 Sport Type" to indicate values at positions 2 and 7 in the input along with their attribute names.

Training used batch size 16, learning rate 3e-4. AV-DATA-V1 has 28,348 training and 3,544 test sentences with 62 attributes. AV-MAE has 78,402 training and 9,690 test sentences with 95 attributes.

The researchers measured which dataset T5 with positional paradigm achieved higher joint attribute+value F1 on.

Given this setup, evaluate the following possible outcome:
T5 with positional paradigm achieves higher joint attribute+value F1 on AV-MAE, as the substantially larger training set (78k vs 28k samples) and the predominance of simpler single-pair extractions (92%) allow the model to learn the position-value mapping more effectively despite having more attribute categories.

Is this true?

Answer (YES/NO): YES